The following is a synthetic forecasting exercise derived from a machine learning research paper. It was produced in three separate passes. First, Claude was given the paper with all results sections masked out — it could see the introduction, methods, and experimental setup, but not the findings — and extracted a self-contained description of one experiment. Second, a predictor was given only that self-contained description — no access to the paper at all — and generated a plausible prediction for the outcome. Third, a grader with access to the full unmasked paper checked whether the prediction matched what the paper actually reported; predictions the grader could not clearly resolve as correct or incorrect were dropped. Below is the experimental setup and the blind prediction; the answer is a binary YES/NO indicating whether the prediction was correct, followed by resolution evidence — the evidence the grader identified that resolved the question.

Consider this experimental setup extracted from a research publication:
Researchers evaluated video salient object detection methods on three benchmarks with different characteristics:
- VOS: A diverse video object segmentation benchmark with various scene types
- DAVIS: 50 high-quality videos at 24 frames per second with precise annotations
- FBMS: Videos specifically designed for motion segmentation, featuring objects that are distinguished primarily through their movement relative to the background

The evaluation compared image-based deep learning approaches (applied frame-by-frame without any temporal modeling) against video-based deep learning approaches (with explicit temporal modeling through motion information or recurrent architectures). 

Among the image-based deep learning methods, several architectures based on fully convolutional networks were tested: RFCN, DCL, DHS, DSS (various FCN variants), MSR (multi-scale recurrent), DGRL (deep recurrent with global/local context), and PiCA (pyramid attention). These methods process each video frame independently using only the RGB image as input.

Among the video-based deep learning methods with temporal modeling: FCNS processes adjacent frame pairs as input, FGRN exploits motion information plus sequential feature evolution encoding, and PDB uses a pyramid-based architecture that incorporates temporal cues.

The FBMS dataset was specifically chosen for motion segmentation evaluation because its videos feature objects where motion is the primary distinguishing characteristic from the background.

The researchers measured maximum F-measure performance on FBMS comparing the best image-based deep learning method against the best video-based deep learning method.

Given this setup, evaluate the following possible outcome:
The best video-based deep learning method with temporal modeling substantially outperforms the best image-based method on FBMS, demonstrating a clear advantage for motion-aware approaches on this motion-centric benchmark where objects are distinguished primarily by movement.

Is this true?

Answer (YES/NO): NO